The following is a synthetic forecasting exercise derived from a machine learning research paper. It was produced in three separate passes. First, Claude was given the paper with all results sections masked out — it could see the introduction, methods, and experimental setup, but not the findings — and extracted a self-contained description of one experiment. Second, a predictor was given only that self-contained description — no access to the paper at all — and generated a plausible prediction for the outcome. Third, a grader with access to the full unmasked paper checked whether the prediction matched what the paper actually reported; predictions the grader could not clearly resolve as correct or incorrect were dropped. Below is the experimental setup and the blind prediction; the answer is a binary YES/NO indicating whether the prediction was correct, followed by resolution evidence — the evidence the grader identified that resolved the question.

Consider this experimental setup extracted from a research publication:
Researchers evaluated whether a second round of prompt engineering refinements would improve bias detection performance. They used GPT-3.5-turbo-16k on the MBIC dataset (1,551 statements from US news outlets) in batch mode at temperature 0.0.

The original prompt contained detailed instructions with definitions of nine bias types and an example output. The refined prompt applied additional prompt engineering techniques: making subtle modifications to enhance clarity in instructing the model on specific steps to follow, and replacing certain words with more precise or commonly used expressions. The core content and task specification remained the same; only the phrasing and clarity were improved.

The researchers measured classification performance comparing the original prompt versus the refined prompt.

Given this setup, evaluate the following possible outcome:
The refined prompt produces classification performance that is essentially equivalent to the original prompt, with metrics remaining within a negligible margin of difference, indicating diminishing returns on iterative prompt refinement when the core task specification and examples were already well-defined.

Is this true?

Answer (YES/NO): NO